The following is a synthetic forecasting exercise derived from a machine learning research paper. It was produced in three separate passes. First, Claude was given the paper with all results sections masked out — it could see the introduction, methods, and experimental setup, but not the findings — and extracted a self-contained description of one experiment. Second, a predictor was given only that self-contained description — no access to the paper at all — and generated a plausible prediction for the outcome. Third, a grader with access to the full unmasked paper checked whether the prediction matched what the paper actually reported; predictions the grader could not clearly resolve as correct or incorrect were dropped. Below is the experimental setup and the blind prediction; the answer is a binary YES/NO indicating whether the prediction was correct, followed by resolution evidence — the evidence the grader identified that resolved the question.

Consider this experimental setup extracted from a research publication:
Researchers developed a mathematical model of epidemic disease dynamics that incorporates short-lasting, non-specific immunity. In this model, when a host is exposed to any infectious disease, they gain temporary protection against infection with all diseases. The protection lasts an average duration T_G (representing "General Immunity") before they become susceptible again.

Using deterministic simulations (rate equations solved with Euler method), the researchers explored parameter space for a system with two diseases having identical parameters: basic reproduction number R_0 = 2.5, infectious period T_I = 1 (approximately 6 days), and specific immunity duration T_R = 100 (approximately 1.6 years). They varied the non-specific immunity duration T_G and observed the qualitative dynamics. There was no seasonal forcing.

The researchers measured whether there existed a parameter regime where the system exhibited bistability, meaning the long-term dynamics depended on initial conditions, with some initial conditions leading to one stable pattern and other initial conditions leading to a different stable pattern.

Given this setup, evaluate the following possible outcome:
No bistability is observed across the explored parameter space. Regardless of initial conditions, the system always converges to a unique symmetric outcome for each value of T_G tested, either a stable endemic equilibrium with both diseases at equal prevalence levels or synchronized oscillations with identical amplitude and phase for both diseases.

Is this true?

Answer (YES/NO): NO